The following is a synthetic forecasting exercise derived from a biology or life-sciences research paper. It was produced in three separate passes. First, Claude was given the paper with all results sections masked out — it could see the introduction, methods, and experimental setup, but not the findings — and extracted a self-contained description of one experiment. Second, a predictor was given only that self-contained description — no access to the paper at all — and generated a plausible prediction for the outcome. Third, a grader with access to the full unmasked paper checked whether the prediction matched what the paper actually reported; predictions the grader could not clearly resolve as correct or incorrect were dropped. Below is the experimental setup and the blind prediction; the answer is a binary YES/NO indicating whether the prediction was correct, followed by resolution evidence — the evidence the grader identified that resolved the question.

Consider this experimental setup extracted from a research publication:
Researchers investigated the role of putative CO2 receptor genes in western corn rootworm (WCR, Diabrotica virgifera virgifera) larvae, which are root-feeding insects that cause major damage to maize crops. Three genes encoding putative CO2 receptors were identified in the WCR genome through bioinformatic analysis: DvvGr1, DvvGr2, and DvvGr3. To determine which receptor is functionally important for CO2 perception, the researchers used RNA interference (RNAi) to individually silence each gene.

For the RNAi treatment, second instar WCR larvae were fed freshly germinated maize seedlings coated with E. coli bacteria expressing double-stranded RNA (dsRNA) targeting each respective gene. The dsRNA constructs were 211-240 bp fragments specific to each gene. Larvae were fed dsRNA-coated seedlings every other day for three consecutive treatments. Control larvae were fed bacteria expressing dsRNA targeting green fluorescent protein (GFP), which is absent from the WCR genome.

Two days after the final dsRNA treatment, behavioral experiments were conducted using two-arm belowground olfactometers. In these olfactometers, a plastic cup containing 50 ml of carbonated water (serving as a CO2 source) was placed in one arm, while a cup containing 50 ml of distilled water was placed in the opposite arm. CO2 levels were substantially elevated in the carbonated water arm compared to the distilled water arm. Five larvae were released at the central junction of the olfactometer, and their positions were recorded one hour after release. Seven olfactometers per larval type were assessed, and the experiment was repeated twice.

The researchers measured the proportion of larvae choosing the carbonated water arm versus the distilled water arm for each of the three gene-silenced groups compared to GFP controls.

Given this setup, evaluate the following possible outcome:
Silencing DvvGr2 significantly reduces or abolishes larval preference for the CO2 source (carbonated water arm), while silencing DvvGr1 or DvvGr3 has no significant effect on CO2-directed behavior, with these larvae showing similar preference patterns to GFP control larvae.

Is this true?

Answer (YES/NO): YES